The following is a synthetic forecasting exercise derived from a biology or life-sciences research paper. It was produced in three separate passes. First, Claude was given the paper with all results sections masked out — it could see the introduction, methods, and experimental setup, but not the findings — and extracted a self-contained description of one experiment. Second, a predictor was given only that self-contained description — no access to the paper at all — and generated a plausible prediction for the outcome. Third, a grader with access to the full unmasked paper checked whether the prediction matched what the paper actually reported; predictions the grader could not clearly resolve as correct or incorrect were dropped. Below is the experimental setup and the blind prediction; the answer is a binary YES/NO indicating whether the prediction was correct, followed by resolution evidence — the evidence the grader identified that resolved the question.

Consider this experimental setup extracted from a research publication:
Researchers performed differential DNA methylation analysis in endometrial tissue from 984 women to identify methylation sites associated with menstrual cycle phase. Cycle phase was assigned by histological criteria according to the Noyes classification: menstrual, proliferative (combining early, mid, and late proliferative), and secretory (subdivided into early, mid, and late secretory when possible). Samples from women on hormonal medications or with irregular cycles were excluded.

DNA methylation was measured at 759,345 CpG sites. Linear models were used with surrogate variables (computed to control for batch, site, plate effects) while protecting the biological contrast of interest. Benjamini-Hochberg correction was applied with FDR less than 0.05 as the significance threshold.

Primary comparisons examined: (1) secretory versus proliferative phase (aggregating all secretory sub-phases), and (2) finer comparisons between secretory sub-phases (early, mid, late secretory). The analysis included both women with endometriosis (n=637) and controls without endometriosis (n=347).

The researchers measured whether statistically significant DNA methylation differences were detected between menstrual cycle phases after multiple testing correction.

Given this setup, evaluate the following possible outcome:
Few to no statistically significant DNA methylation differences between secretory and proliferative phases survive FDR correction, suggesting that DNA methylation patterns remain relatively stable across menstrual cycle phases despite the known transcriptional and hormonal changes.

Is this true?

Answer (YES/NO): NO